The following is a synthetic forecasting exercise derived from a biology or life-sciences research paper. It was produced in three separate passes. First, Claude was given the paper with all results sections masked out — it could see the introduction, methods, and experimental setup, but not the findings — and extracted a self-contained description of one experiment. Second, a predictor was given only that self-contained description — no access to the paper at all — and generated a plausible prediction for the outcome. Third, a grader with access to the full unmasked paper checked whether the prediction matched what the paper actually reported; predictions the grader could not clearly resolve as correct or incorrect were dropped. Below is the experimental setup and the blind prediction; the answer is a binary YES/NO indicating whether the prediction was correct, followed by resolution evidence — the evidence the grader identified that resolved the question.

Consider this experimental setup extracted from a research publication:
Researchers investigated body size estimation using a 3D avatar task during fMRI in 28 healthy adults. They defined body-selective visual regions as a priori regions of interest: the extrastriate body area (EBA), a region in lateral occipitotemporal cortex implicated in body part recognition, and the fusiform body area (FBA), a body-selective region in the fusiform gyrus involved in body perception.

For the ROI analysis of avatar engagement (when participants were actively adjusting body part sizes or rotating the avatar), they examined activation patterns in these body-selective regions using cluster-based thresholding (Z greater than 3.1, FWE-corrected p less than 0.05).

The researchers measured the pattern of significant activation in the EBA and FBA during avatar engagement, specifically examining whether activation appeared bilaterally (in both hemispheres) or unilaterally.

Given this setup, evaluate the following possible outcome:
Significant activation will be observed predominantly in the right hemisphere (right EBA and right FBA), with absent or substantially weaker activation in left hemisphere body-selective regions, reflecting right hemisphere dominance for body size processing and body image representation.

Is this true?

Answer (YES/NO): NO